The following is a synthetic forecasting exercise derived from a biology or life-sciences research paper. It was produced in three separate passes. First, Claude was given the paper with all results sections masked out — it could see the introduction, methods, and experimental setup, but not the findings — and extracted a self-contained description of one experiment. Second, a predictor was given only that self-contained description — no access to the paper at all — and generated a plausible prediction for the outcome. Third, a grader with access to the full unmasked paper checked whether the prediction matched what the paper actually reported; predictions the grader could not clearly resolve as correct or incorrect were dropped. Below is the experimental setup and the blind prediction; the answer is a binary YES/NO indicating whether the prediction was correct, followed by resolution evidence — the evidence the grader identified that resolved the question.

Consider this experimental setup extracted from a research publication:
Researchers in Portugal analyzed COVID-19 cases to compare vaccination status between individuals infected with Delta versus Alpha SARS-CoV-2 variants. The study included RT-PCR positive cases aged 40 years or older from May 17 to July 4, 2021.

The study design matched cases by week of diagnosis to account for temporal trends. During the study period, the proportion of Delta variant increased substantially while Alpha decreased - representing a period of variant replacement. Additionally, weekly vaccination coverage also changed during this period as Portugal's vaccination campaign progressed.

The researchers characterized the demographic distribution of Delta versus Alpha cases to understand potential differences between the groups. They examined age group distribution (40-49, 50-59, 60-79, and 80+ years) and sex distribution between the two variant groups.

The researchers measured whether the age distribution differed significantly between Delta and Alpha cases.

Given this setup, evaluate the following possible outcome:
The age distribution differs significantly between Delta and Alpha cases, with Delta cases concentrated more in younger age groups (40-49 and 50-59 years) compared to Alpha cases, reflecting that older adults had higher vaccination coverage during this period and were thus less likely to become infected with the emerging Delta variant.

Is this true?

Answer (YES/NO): NO